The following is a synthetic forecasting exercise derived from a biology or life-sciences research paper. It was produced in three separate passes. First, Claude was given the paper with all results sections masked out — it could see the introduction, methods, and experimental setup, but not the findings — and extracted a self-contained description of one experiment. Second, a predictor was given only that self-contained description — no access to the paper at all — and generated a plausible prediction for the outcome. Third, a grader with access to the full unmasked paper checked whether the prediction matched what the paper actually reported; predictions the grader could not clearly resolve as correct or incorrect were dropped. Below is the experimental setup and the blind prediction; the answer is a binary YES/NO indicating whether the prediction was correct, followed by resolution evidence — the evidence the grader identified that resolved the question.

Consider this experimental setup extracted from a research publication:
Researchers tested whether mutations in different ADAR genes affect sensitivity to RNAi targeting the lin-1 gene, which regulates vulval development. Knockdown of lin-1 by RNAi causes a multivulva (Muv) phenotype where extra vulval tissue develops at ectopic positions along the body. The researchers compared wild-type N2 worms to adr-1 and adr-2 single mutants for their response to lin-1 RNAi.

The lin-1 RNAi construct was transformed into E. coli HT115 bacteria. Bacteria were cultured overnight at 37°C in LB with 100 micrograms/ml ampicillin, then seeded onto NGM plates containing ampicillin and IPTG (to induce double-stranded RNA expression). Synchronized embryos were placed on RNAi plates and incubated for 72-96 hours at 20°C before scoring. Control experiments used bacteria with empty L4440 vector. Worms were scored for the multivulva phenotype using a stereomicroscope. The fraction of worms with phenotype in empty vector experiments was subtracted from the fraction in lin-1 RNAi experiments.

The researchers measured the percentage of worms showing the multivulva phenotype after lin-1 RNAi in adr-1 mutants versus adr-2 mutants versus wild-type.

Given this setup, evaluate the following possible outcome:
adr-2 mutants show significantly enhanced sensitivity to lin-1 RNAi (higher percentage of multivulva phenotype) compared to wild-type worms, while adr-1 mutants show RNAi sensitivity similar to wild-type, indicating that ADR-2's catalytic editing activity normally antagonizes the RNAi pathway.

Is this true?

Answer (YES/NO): NO